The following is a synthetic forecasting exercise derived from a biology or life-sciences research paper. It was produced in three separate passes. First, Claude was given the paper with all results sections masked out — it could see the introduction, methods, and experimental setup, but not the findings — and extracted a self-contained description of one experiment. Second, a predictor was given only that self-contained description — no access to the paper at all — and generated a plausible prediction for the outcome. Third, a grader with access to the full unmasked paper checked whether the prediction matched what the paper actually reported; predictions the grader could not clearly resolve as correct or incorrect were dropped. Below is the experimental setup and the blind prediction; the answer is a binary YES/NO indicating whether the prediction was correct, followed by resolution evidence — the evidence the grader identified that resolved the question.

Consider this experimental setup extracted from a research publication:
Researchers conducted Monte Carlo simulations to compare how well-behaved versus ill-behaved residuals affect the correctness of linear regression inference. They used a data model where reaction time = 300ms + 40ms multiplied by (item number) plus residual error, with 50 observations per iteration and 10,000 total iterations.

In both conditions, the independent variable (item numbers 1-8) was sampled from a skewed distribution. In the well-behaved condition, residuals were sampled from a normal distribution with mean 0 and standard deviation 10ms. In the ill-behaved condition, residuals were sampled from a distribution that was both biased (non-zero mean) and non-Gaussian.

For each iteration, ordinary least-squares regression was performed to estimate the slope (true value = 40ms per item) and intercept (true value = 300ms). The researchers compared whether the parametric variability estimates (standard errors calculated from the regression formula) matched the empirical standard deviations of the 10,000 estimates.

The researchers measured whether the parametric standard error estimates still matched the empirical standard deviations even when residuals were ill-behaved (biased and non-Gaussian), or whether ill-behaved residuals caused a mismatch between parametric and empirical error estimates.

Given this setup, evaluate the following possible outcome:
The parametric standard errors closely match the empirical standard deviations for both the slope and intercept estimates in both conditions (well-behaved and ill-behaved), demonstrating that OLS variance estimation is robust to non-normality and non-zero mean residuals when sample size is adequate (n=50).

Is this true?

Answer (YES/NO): YES